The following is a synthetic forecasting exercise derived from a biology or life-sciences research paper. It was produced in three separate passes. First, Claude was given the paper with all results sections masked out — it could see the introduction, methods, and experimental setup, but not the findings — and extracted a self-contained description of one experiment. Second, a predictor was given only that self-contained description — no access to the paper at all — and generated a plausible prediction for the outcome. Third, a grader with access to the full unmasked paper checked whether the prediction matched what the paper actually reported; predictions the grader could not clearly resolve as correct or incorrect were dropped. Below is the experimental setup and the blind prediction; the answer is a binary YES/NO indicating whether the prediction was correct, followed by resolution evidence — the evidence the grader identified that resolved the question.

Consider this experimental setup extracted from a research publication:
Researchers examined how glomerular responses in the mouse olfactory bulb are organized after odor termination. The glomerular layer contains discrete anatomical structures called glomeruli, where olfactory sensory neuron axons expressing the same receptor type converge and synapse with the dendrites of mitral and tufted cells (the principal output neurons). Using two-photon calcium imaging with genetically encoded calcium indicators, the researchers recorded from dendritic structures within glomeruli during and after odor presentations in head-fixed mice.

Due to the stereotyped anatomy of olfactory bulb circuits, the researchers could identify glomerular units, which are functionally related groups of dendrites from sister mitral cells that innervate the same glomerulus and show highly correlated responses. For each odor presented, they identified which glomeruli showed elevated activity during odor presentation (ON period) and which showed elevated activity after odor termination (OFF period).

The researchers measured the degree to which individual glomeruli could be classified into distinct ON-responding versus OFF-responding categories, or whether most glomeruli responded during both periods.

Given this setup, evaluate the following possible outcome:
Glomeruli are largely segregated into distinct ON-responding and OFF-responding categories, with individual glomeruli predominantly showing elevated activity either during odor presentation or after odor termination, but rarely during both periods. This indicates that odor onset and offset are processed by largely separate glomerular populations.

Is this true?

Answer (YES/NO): YES